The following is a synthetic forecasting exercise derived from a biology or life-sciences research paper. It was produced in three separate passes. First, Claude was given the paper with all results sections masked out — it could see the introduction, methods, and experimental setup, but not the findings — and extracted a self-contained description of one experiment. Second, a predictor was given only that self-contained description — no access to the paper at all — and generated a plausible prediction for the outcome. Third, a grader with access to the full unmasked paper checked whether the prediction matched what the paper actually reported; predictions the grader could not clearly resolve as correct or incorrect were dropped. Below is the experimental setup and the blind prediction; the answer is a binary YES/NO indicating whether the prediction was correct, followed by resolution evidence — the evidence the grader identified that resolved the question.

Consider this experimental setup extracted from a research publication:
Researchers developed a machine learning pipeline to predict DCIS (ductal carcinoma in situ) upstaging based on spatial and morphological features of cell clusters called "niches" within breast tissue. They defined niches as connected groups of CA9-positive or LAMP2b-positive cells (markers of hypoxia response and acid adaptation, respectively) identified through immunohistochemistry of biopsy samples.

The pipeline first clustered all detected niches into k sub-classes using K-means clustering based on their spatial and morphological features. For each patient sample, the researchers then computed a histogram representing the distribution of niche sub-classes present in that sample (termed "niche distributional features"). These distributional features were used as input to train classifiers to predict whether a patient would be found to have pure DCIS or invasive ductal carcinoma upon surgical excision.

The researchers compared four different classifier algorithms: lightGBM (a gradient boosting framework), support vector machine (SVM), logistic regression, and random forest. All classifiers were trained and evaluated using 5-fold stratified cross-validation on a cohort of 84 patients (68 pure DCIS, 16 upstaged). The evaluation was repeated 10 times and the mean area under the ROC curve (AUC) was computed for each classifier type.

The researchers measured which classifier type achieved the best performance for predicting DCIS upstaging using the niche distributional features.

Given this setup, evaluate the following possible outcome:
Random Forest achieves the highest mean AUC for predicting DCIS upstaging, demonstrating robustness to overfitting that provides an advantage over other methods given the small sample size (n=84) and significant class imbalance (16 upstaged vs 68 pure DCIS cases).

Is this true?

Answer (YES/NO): YES